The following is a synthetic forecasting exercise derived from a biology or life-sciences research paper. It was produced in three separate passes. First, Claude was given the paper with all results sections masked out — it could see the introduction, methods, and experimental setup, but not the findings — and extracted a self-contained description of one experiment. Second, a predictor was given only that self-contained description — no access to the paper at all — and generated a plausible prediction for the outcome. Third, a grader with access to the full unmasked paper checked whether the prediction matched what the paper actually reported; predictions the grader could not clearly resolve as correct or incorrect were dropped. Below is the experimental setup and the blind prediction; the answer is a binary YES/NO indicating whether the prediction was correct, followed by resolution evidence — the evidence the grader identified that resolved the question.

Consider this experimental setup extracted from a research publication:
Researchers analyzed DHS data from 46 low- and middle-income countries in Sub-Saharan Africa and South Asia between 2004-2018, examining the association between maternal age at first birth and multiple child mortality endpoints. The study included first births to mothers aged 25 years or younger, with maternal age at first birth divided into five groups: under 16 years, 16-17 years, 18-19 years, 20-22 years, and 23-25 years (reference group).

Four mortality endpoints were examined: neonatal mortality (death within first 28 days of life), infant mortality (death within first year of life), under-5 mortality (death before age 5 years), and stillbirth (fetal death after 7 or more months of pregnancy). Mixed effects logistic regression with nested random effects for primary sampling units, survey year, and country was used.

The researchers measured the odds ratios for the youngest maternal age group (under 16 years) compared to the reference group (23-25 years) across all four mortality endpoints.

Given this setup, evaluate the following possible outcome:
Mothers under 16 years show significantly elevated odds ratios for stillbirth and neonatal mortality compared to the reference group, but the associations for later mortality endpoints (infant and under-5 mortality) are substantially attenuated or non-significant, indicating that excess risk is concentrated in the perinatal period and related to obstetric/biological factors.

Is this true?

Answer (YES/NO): NO